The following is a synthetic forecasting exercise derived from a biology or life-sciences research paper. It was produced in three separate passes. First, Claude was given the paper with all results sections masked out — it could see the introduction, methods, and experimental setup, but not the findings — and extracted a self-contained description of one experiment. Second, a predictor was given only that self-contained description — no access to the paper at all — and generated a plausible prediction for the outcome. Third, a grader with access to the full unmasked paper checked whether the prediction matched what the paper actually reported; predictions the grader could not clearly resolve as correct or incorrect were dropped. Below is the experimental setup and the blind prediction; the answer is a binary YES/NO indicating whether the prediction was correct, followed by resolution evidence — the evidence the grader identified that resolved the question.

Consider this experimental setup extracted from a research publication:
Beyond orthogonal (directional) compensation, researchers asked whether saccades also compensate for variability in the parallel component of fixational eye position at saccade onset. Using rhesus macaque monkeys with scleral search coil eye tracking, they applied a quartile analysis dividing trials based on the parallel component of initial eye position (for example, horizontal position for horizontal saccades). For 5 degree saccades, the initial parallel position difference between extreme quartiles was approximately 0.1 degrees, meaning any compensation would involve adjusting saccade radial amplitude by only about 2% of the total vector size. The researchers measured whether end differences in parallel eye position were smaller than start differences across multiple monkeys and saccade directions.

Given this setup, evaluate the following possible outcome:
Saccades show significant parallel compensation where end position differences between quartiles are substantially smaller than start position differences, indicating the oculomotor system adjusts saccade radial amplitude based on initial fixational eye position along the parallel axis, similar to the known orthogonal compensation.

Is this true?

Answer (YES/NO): YES